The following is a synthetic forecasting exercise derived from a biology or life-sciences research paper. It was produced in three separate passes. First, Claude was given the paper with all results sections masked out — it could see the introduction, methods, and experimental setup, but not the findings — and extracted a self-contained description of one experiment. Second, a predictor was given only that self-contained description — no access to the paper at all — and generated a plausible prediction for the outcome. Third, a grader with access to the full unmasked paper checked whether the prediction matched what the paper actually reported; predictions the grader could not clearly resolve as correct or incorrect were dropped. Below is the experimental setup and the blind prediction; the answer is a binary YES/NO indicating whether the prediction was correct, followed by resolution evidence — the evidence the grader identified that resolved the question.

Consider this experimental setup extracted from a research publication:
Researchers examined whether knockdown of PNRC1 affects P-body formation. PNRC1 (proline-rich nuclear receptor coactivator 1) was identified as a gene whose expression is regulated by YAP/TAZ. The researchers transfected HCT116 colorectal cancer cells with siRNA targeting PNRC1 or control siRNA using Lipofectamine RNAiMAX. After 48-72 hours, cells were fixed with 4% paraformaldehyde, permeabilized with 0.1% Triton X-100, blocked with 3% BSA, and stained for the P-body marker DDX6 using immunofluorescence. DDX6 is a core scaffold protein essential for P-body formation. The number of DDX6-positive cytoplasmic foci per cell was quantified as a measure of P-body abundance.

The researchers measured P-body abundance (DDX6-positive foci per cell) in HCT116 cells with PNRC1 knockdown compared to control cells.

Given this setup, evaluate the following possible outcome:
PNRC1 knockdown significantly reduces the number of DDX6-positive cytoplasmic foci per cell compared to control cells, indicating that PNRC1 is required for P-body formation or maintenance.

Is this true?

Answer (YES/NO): NO